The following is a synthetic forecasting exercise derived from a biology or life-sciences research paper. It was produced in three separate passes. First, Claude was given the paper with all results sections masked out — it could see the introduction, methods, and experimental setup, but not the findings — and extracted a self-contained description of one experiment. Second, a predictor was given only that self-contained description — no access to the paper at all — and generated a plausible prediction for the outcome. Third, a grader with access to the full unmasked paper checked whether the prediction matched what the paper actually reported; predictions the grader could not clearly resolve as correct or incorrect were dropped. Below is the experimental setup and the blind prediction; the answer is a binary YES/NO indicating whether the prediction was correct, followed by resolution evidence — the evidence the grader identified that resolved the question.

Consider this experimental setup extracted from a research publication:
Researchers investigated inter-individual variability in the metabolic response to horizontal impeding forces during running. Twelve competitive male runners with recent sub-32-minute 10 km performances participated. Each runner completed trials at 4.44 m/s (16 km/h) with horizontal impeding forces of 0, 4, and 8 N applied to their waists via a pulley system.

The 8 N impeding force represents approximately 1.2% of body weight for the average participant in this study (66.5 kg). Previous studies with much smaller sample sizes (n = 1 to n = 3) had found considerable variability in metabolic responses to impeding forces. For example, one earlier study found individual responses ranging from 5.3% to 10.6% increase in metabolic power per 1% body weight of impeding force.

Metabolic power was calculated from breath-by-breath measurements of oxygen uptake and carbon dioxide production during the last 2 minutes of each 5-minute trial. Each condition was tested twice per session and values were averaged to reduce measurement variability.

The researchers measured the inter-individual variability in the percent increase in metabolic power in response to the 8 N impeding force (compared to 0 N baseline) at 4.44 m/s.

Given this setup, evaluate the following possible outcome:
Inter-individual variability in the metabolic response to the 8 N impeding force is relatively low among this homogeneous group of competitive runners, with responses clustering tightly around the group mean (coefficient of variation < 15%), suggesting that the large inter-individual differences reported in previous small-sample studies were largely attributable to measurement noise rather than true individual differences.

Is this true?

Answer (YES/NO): NO